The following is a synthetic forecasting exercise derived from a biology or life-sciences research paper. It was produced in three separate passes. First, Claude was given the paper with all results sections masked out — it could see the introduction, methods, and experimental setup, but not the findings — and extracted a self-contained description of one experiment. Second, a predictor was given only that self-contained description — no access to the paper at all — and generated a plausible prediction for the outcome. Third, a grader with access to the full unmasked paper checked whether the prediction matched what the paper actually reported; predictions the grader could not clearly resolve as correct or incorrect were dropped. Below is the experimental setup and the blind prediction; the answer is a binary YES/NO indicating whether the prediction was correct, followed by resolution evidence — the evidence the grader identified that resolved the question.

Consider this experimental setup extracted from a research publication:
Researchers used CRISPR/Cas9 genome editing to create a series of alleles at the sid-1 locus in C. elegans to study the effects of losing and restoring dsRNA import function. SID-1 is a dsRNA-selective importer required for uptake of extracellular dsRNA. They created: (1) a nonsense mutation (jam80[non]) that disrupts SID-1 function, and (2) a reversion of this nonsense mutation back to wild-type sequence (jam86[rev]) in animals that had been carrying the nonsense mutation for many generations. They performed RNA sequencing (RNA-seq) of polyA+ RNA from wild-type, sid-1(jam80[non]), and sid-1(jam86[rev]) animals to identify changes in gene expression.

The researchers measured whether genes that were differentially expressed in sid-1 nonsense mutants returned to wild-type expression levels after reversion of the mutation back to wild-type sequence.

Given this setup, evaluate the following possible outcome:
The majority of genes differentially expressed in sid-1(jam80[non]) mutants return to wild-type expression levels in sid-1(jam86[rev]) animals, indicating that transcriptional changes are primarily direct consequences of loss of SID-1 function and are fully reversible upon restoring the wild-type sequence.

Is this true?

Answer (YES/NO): NO